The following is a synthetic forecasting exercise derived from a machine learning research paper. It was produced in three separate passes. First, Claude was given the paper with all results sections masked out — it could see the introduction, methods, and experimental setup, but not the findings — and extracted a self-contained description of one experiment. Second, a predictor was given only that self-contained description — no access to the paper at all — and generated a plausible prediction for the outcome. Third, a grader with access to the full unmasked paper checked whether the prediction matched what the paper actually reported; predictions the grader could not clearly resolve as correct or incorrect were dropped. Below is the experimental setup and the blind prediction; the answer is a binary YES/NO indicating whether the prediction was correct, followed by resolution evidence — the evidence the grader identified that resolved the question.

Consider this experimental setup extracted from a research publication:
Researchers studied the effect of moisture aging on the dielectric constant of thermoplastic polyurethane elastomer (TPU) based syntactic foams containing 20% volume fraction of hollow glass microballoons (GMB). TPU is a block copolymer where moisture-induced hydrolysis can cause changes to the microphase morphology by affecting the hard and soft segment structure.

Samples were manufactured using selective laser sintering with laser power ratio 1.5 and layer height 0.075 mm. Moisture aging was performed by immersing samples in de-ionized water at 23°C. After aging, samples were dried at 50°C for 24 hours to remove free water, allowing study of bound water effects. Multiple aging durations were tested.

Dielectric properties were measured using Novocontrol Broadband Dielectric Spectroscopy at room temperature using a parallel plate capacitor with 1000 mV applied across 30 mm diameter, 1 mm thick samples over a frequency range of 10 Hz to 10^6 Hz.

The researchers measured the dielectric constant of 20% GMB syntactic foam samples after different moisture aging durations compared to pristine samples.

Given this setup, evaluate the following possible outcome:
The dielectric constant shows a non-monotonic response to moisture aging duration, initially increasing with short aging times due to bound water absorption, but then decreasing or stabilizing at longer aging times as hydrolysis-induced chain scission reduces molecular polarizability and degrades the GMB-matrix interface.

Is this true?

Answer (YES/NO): YES